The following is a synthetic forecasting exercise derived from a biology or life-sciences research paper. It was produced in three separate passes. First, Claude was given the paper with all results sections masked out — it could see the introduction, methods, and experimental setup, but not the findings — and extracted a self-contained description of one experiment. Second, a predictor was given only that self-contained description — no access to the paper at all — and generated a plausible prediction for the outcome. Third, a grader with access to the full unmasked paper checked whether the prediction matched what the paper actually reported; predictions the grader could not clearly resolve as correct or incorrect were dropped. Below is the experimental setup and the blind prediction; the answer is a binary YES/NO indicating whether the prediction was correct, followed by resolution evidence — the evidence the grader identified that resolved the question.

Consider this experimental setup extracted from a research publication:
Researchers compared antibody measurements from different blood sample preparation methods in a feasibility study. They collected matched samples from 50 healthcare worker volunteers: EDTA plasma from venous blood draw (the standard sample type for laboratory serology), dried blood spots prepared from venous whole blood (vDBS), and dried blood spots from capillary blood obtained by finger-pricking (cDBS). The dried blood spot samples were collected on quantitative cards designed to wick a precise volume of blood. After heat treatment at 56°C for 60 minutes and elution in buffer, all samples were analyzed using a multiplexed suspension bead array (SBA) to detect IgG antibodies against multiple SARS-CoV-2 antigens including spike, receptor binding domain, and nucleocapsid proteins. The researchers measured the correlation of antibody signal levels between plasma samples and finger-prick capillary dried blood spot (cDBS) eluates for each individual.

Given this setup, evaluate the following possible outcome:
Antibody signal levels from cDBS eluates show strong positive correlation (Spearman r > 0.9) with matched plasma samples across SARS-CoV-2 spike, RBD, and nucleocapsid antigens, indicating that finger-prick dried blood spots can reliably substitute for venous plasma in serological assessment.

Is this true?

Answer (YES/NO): NO